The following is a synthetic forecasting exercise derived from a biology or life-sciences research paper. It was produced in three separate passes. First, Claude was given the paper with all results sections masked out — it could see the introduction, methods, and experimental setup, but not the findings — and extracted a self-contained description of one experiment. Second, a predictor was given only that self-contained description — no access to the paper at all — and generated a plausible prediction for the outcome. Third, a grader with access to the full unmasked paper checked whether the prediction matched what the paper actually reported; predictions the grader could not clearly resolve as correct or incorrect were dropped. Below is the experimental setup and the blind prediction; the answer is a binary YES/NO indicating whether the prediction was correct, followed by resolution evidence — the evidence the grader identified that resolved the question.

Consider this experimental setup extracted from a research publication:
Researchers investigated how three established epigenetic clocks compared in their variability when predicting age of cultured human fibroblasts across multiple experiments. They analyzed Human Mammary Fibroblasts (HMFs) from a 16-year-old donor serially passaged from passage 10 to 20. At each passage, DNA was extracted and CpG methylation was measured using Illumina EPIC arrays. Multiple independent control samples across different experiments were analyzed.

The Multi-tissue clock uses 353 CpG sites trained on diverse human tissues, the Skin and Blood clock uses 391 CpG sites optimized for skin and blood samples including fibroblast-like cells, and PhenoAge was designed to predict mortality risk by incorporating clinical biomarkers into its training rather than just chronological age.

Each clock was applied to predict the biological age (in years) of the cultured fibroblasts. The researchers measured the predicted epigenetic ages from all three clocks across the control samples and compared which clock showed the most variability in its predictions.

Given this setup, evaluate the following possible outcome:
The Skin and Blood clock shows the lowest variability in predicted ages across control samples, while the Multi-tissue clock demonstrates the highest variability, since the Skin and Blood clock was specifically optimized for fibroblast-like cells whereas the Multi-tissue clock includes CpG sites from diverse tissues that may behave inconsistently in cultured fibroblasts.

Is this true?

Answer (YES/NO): NO